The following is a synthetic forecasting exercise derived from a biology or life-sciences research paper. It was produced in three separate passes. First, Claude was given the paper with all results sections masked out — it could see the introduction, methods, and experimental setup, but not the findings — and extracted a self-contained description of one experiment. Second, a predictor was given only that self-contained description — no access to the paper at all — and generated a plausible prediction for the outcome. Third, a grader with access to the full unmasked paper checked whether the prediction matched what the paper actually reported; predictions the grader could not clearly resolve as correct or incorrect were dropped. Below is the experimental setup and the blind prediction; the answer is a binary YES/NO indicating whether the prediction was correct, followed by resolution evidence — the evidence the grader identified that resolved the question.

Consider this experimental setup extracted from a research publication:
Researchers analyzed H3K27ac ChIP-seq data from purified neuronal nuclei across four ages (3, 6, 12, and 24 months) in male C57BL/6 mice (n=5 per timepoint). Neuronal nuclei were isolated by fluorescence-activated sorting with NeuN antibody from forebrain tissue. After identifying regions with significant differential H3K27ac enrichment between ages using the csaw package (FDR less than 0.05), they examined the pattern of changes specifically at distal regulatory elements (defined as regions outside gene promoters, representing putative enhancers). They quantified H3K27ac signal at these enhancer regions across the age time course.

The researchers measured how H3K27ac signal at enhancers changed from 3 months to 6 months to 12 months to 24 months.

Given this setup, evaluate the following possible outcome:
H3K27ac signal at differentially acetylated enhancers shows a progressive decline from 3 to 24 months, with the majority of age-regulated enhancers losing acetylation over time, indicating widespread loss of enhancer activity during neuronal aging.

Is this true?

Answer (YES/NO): NO